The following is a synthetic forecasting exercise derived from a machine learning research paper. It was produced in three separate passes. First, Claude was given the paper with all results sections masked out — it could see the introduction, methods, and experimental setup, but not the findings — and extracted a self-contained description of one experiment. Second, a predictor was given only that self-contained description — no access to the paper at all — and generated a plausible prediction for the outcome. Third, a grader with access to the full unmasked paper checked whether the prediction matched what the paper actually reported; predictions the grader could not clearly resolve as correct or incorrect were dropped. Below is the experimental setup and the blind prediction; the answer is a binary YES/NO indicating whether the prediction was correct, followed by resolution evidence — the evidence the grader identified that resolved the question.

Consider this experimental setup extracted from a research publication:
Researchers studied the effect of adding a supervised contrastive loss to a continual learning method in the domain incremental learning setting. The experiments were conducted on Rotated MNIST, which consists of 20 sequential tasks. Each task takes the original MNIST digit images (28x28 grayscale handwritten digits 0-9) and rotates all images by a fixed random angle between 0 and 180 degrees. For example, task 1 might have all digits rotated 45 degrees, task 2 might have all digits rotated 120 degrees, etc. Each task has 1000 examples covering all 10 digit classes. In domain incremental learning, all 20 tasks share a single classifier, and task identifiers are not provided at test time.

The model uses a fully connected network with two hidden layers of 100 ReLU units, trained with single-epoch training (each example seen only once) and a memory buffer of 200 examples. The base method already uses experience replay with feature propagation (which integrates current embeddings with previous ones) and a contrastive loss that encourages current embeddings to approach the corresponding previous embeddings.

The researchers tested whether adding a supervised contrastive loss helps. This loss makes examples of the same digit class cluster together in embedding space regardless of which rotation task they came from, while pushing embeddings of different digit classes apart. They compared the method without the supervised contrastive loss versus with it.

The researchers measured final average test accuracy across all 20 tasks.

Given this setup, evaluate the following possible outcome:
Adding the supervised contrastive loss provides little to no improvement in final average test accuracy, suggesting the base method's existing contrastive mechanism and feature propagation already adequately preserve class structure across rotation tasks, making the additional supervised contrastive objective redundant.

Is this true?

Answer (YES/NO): NO